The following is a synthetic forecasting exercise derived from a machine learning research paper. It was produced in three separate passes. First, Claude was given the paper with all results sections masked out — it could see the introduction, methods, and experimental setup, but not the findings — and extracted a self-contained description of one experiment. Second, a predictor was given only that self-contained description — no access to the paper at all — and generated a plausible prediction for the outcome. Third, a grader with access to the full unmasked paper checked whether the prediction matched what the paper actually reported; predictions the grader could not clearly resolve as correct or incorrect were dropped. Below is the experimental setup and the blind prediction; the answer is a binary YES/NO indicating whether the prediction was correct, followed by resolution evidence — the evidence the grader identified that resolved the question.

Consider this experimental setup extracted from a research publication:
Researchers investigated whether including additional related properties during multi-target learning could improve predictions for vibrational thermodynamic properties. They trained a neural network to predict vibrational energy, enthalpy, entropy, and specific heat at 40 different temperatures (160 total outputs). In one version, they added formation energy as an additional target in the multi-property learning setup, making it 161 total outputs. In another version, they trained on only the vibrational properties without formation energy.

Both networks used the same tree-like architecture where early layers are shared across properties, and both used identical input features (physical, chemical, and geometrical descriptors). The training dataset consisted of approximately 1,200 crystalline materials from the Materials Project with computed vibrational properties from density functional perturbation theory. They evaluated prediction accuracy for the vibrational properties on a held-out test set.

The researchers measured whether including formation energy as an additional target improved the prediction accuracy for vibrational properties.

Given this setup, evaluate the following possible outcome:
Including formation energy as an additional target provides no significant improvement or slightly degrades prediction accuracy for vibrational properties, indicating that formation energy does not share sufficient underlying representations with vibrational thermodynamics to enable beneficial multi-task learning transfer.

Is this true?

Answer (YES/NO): NO